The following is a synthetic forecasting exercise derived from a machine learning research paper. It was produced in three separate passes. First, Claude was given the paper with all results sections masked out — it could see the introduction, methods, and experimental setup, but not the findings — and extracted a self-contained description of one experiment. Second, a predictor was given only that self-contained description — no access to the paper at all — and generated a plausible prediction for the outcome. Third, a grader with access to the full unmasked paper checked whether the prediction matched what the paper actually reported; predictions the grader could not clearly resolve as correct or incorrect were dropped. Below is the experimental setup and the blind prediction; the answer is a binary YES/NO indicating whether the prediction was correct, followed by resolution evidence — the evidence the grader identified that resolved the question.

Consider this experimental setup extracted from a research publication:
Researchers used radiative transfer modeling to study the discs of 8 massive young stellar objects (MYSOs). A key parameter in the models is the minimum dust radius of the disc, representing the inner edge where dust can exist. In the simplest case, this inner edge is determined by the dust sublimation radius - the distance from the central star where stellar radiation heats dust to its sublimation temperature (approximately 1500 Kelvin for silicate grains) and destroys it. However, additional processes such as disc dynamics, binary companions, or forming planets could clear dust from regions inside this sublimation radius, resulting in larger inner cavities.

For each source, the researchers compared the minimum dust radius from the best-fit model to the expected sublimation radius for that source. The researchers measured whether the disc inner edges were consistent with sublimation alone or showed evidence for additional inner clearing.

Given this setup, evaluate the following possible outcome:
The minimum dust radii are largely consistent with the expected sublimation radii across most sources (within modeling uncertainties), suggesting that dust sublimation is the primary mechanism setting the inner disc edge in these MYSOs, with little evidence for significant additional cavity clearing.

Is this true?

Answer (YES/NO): NO